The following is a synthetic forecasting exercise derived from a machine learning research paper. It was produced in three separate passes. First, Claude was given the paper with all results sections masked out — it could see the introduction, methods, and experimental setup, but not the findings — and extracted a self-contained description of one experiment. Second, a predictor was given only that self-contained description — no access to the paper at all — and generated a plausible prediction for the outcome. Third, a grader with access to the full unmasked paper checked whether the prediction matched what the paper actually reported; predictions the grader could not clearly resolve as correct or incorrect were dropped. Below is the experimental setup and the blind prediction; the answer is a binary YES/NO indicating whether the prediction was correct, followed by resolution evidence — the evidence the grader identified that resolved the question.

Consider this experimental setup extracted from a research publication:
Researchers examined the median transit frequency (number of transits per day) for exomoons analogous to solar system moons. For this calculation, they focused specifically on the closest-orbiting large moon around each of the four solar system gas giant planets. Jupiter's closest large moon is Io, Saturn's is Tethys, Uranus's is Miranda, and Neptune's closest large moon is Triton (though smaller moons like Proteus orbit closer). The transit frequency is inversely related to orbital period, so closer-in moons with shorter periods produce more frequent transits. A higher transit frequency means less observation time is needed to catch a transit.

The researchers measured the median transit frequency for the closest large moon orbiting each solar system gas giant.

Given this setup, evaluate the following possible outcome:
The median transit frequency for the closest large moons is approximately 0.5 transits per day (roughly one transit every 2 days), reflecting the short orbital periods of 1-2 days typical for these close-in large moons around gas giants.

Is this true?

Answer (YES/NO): YES